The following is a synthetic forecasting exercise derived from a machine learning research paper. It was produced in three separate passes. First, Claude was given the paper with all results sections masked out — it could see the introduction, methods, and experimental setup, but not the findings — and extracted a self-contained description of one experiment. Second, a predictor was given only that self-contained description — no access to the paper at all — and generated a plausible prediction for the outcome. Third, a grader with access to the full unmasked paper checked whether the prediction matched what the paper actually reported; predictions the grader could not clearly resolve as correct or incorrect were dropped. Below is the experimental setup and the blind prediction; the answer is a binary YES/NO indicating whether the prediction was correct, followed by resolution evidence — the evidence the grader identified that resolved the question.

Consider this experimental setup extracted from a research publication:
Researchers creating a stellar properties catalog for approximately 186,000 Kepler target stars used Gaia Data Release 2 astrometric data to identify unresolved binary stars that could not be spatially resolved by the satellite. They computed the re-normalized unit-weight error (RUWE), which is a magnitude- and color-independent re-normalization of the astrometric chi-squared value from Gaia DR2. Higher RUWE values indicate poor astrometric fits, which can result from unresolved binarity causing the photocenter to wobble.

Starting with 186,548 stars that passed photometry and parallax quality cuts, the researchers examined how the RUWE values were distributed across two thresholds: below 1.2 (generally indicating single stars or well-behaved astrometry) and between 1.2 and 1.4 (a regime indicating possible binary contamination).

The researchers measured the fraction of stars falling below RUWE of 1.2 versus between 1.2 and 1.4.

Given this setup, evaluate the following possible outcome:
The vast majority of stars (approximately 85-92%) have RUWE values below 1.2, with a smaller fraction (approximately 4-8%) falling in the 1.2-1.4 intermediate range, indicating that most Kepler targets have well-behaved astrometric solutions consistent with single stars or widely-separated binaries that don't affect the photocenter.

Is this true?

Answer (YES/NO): NO